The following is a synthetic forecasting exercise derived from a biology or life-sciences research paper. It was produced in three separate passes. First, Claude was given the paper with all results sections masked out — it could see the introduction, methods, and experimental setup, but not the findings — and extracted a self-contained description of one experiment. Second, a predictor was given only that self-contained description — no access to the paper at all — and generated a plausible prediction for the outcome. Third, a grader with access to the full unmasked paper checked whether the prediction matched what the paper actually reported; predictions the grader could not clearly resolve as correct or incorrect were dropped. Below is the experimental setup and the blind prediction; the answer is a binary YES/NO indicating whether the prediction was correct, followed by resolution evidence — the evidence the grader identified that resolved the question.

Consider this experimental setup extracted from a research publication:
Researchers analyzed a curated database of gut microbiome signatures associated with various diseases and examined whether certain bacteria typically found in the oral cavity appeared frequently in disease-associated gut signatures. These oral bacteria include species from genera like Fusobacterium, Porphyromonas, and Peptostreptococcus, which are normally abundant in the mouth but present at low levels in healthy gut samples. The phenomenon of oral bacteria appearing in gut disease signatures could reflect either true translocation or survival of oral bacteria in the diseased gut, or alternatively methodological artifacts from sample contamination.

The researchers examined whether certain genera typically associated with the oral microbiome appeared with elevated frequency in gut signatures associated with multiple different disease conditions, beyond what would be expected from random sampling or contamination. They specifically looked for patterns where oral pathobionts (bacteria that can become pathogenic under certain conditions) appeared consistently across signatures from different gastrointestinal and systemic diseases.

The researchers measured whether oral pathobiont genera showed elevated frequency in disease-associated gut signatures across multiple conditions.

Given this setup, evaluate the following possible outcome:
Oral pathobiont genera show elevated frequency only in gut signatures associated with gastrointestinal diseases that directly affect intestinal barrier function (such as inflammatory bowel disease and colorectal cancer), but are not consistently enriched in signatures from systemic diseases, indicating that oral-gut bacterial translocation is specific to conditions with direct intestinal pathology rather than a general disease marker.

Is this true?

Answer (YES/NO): NO